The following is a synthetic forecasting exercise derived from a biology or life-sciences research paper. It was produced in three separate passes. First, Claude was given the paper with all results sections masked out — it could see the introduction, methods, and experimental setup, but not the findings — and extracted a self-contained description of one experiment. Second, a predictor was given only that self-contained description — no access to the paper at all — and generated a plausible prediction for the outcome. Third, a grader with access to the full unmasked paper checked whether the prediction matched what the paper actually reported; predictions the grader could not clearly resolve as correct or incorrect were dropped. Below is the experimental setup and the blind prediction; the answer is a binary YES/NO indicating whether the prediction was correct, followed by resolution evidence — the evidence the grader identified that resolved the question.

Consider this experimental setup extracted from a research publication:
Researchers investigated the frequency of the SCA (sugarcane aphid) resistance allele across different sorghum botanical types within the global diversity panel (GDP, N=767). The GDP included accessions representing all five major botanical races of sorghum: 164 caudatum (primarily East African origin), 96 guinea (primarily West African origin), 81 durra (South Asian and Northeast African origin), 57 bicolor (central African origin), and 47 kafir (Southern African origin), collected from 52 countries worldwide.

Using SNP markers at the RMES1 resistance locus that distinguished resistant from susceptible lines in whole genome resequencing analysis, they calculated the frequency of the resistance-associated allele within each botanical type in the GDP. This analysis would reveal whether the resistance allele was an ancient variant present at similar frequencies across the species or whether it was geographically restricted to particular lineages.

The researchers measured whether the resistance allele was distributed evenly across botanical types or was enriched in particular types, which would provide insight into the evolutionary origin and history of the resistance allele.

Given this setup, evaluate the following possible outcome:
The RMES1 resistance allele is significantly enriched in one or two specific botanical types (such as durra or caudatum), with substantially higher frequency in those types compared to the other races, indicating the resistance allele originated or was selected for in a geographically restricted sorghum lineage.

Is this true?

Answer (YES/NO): YES